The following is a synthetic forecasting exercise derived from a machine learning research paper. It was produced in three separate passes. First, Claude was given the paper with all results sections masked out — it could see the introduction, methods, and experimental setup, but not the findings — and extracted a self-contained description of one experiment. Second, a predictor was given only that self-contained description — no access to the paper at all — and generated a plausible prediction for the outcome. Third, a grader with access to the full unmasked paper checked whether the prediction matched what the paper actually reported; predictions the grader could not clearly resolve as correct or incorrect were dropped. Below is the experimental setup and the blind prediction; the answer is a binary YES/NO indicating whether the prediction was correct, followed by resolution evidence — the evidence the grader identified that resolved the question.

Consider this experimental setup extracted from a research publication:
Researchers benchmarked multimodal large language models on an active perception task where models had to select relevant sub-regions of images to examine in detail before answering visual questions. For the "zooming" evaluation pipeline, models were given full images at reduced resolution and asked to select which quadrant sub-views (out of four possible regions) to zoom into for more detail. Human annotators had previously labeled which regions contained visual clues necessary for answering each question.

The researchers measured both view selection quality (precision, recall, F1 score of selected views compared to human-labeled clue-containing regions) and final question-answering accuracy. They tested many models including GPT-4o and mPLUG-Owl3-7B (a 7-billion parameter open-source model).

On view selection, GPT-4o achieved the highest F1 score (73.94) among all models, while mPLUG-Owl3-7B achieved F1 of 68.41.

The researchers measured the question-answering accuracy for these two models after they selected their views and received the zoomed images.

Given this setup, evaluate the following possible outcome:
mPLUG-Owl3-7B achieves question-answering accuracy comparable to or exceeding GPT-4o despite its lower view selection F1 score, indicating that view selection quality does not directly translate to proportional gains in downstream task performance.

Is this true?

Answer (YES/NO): NO